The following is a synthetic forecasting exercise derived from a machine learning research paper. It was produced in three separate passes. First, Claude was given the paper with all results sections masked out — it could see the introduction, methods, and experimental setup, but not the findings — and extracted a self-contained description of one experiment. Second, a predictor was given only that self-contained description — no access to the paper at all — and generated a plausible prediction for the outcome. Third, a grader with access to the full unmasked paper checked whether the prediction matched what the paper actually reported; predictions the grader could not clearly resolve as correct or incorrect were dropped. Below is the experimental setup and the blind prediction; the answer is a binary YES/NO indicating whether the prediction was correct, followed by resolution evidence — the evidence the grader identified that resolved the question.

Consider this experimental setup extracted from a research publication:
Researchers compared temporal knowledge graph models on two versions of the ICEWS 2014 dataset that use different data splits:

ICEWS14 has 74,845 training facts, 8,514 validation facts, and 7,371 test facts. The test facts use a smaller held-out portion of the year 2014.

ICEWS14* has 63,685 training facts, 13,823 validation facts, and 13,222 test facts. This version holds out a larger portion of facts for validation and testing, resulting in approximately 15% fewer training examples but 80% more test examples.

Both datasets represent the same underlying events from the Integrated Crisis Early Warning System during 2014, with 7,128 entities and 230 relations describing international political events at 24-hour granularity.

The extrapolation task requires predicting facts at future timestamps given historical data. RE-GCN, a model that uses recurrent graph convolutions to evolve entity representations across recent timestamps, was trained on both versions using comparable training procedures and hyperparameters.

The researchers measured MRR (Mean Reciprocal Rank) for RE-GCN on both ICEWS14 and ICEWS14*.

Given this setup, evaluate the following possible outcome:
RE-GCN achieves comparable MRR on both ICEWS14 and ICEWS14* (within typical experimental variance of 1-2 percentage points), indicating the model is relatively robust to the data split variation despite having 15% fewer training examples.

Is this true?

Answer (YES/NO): YES